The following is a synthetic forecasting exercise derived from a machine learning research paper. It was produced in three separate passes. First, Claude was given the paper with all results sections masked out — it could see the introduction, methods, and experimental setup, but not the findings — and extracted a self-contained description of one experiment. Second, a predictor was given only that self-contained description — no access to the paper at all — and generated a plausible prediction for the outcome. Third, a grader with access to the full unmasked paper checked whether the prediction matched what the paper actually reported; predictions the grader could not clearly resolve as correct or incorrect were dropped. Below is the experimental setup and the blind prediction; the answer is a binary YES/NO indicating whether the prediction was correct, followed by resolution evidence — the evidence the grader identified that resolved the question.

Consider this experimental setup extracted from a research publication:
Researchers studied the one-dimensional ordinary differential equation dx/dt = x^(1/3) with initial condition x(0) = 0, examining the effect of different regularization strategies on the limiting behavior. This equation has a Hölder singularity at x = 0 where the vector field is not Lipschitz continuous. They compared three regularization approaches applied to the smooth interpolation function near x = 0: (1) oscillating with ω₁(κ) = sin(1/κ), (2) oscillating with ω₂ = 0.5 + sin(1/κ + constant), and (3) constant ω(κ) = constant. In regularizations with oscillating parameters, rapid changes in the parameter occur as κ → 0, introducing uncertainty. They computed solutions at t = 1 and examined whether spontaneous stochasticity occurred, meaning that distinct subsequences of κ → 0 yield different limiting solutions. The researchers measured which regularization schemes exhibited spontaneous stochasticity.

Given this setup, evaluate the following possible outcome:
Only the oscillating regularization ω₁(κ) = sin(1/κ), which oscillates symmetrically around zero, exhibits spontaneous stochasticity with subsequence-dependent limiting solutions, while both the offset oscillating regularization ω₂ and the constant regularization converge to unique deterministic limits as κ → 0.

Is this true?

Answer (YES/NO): NO